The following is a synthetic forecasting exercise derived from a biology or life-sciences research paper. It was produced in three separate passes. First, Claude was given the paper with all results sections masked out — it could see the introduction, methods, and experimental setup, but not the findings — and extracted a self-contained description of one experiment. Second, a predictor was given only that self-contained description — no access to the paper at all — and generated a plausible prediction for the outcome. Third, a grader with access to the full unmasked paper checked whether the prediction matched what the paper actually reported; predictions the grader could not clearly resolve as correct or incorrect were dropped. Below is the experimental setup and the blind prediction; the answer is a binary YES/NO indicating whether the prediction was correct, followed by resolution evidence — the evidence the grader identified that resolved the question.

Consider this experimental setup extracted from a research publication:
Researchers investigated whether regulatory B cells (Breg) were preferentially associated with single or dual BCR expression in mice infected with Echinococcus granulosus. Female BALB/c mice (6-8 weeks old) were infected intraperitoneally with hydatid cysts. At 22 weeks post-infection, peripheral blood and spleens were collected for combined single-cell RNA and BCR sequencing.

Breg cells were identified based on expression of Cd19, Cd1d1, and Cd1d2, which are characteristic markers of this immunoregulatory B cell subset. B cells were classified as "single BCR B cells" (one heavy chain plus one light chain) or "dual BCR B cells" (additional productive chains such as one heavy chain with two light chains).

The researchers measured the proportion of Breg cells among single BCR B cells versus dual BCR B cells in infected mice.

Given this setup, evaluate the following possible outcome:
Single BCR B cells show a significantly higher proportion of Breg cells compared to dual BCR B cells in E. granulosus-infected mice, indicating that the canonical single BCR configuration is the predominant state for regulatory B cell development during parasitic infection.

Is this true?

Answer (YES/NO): NO